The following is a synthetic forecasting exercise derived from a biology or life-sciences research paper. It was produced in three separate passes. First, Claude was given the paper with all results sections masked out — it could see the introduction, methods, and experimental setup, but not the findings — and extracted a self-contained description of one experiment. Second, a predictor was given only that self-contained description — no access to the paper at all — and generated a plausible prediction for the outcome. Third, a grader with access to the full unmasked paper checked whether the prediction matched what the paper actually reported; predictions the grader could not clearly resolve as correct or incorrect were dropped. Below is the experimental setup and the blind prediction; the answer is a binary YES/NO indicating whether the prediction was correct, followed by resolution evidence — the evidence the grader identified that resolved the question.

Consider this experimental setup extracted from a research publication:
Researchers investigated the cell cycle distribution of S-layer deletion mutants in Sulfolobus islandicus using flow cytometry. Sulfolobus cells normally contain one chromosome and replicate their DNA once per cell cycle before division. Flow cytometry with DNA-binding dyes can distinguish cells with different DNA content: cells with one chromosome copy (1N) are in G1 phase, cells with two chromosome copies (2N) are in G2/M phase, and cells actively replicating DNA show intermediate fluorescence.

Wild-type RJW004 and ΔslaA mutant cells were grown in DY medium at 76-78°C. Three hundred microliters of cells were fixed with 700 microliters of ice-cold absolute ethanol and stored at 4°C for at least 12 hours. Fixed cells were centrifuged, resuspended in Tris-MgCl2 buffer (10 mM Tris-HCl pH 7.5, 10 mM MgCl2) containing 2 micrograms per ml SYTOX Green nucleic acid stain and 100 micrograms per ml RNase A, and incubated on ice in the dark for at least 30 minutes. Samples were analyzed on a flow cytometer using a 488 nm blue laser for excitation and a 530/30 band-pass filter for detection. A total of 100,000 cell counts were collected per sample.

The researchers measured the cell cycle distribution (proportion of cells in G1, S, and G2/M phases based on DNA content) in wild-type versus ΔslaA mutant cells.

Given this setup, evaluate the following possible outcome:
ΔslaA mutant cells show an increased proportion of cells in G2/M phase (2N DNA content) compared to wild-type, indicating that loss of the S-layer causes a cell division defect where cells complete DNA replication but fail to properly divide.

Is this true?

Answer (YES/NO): NO